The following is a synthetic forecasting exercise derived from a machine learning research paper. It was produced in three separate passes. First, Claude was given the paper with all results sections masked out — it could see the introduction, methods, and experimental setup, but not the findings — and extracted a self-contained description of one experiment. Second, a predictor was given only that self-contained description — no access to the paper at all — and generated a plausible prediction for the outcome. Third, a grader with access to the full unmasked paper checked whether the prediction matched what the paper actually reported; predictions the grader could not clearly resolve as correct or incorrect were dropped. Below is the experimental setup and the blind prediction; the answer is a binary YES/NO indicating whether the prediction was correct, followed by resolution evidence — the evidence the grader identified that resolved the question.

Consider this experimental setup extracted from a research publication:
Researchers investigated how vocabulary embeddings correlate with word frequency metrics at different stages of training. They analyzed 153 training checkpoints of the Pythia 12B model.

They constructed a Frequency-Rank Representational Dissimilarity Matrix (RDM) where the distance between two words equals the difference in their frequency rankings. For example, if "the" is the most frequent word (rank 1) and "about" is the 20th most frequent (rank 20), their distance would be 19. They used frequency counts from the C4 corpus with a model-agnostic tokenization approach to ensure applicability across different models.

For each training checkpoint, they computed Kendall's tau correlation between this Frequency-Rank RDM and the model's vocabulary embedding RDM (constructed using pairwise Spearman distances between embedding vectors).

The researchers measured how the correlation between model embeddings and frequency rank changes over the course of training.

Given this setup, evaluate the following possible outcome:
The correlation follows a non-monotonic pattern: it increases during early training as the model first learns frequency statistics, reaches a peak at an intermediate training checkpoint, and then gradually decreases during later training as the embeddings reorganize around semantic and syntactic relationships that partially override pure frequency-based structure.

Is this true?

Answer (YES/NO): NO